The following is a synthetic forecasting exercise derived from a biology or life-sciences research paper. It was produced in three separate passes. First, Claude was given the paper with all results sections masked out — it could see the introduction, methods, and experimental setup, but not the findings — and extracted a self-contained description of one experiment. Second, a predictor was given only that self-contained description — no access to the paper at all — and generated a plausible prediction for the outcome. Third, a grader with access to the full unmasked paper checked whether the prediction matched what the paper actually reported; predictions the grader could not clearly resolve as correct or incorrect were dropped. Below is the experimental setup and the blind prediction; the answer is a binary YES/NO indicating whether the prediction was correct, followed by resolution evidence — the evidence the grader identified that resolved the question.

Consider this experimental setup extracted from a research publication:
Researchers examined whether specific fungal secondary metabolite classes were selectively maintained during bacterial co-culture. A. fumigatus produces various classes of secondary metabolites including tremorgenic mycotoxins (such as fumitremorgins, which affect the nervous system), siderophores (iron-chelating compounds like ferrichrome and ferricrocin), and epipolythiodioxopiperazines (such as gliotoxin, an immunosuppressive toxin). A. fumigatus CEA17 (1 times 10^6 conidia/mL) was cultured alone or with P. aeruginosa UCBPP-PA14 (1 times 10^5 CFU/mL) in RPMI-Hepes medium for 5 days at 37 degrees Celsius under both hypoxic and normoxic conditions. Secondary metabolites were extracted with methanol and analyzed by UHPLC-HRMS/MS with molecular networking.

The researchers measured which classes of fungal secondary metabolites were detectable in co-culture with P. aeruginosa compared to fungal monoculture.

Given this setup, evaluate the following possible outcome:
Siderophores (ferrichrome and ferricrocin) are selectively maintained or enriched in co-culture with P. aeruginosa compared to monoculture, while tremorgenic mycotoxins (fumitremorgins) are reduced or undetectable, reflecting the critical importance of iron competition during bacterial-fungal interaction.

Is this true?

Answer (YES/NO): NO